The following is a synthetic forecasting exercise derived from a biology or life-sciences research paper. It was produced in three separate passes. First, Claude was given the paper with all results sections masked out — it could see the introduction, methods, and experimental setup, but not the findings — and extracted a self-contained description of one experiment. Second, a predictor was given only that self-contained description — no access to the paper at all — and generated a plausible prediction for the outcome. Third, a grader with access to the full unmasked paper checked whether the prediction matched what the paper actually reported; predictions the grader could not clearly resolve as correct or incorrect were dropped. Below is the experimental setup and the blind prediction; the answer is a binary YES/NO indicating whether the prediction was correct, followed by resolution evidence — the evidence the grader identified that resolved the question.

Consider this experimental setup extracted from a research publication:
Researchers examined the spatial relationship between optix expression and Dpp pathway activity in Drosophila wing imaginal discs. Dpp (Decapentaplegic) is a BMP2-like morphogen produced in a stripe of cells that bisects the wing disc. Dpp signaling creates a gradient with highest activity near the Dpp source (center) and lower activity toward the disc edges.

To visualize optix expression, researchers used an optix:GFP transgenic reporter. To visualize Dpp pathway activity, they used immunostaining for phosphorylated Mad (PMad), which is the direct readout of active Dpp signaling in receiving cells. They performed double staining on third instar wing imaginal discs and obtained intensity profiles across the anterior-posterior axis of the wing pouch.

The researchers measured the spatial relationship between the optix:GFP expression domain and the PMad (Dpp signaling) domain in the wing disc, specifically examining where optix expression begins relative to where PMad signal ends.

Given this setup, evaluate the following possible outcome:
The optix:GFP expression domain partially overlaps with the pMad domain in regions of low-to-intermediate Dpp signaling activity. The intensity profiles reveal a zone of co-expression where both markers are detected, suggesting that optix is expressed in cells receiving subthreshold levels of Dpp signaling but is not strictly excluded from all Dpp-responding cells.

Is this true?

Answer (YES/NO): NO